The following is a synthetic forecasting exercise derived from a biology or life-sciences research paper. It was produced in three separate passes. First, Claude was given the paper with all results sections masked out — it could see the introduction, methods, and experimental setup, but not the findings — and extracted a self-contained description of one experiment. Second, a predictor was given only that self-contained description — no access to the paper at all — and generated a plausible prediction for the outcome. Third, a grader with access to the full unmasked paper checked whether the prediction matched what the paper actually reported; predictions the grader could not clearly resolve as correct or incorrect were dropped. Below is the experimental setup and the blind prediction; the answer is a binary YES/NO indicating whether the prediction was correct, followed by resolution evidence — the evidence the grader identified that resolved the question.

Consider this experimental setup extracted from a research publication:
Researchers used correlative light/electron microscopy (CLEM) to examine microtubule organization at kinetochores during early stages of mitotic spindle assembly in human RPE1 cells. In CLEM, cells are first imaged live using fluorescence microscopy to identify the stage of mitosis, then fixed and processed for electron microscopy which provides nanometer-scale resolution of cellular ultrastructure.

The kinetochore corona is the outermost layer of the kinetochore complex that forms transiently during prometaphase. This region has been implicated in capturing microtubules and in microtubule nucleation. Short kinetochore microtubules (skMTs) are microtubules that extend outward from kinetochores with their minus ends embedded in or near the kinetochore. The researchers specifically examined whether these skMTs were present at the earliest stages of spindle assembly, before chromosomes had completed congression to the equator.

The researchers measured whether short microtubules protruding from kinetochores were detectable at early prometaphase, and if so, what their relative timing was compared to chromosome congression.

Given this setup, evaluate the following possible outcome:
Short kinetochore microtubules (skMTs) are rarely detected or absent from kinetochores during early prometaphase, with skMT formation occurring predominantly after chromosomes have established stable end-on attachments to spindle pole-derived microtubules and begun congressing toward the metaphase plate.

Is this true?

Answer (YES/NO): NO